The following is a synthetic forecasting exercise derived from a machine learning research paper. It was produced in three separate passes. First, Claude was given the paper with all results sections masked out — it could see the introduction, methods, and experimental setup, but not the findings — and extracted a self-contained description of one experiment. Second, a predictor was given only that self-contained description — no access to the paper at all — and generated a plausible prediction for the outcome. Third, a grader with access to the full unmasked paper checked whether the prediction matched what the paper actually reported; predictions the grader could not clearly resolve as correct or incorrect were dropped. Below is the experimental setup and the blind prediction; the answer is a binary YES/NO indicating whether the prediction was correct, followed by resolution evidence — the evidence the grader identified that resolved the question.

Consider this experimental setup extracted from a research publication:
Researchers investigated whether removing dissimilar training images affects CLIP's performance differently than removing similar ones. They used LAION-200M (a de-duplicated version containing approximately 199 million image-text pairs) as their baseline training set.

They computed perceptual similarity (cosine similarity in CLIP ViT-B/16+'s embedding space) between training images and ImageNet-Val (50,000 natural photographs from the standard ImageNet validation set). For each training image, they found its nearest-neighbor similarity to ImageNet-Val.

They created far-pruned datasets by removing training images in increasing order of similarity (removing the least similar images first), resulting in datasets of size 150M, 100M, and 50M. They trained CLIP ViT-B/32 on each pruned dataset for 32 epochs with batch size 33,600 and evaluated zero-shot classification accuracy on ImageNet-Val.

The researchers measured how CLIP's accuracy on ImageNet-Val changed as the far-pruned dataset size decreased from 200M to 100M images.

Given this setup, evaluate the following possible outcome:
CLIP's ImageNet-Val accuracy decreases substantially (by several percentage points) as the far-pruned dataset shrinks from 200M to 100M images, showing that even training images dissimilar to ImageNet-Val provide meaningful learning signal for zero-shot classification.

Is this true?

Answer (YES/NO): NO